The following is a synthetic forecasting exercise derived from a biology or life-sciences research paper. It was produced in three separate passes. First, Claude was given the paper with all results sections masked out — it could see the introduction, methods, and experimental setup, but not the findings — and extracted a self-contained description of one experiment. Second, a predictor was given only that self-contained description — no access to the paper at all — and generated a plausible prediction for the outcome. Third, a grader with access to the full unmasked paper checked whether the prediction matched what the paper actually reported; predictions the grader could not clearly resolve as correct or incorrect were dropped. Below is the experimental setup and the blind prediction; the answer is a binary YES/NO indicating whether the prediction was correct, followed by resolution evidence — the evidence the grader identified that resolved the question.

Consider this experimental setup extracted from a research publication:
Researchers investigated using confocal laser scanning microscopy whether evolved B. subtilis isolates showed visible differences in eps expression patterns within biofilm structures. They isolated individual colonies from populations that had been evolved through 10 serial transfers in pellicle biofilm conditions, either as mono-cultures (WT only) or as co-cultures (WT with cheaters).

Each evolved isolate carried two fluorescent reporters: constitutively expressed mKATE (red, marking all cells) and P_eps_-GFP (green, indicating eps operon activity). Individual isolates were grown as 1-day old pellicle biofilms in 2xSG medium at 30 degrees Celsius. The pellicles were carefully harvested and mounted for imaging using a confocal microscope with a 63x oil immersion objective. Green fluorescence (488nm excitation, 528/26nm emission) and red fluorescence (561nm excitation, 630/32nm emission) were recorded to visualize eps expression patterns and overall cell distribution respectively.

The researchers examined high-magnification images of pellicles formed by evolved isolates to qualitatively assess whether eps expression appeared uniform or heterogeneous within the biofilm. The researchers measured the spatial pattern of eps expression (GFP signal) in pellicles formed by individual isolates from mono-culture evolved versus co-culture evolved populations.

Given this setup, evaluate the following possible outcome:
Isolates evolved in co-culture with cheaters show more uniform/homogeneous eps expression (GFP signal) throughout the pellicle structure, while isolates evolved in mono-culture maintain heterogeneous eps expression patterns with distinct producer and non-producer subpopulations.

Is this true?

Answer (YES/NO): NO